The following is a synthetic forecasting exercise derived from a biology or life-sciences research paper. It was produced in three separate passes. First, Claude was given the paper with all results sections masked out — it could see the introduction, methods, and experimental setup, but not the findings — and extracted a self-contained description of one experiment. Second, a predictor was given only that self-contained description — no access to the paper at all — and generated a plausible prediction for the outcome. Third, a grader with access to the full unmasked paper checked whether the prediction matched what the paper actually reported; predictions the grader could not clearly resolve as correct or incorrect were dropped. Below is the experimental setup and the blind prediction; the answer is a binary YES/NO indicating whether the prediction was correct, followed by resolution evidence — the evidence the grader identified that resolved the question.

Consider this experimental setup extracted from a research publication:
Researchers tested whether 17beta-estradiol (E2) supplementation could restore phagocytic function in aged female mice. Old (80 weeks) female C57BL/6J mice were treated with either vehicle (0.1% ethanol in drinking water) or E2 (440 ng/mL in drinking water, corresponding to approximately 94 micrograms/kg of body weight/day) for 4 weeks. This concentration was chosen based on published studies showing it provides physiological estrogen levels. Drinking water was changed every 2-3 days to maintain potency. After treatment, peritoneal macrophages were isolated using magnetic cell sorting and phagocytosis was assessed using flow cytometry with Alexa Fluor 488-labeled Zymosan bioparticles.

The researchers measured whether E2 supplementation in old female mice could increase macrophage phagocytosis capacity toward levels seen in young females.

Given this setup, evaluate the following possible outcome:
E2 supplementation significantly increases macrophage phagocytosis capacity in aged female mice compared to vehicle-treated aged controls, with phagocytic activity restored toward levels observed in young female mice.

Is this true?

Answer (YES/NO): NO